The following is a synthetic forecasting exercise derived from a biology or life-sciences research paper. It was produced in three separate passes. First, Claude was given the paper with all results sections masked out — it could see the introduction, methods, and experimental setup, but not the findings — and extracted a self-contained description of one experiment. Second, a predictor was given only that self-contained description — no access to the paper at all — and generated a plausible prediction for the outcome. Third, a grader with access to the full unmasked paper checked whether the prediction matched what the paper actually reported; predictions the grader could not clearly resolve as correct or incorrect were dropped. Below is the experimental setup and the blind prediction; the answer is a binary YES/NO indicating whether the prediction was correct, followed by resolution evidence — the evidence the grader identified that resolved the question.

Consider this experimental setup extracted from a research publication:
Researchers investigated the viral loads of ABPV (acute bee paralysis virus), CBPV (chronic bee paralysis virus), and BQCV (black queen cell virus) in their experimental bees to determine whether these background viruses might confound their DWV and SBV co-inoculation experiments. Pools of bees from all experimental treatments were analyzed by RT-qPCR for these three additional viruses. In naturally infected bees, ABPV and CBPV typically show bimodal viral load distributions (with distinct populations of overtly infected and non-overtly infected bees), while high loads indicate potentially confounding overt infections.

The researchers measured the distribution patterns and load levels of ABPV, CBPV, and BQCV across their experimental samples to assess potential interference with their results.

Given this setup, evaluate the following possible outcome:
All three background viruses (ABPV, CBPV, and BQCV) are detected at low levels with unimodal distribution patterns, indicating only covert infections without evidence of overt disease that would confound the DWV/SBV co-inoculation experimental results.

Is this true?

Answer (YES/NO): YES